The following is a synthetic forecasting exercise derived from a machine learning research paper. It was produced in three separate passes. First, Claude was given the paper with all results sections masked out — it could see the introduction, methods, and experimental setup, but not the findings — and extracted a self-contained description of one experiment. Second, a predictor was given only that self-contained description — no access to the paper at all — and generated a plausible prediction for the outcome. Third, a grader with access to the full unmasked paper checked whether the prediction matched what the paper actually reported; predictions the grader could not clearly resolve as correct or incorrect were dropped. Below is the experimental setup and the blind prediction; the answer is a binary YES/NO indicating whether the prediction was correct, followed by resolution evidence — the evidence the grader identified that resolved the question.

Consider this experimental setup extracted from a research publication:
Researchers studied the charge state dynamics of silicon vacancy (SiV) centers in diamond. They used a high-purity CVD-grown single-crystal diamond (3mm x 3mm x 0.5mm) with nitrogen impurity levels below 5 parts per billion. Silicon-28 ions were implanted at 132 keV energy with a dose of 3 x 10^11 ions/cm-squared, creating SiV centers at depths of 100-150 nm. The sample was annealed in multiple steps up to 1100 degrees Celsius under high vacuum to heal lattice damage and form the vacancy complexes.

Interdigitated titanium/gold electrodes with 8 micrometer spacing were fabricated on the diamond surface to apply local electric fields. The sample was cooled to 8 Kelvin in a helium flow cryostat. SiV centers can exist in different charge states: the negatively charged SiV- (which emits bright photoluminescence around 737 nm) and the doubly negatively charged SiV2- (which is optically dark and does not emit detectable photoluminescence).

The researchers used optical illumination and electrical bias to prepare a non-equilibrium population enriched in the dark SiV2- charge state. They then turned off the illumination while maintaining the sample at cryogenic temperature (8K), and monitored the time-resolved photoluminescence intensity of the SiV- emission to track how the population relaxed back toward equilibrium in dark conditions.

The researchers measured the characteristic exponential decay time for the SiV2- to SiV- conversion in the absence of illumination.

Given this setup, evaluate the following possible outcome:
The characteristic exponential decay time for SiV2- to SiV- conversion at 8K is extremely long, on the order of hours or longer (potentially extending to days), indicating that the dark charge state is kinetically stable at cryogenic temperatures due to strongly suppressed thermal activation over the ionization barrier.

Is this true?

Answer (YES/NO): NO